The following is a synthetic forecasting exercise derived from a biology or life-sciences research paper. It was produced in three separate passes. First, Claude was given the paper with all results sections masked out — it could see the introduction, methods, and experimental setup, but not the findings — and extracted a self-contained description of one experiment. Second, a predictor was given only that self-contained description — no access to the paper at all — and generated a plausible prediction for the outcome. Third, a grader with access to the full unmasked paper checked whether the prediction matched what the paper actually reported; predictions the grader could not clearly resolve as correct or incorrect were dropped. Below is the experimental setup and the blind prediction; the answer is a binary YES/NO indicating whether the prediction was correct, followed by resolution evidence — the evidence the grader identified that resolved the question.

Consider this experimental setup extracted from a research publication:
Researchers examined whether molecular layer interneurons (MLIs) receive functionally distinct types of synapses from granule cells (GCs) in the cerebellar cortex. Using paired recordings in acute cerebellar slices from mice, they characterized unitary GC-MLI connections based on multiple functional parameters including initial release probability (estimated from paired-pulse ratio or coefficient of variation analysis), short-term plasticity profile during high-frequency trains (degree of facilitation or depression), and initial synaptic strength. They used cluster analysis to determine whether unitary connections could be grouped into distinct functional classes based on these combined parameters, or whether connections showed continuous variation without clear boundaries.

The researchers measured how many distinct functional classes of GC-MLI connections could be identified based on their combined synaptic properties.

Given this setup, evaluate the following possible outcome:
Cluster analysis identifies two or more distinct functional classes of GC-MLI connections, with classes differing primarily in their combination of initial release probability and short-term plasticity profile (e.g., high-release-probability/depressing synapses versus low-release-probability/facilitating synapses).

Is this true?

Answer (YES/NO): YES